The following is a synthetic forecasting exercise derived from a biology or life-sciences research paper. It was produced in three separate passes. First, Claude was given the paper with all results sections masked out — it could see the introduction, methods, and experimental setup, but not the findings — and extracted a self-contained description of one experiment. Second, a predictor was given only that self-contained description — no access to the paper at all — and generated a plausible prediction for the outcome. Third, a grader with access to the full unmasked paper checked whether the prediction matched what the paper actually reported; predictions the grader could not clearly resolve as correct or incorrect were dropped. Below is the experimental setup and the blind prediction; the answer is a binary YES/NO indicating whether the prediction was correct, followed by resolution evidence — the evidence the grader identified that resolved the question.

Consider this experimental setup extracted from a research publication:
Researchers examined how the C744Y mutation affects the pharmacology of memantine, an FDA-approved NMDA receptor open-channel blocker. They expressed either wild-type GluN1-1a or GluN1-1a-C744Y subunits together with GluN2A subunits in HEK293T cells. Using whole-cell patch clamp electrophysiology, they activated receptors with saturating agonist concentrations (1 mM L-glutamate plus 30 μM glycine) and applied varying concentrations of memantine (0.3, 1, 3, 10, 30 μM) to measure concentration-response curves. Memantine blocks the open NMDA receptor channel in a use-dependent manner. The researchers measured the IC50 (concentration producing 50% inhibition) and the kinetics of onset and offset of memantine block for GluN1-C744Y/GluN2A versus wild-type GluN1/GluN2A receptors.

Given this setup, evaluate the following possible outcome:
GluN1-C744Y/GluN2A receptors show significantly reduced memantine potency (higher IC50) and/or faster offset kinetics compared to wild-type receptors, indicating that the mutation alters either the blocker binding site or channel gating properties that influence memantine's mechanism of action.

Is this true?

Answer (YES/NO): NO